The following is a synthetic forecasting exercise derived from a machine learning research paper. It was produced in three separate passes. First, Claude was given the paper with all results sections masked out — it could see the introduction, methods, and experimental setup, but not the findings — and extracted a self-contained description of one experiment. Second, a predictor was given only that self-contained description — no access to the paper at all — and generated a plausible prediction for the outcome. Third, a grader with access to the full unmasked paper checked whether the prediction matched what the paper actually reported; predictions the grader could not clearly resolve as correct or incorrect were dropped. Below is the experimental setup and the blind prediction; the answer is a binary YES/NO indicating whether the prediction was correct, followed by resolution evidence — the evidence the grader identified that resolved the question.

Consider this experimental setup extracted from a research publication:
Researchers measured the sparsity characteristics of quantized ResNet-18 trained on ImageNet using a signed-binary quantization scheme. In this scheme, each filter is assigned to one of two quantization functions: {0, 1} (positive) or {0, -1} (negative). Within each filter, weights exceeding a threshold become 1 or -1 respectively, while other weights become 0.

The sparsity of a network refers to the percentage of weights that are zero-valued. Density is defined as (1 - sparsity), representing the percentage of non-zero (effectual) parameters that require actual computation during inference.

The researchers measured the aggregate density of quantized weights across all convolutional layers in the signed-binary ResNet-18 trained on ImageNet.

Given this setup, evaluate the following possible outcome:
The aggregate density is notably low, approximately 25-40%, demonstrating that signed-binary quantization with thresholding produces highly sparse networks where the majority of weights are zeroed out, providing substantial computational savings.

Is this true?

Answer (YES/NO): YES